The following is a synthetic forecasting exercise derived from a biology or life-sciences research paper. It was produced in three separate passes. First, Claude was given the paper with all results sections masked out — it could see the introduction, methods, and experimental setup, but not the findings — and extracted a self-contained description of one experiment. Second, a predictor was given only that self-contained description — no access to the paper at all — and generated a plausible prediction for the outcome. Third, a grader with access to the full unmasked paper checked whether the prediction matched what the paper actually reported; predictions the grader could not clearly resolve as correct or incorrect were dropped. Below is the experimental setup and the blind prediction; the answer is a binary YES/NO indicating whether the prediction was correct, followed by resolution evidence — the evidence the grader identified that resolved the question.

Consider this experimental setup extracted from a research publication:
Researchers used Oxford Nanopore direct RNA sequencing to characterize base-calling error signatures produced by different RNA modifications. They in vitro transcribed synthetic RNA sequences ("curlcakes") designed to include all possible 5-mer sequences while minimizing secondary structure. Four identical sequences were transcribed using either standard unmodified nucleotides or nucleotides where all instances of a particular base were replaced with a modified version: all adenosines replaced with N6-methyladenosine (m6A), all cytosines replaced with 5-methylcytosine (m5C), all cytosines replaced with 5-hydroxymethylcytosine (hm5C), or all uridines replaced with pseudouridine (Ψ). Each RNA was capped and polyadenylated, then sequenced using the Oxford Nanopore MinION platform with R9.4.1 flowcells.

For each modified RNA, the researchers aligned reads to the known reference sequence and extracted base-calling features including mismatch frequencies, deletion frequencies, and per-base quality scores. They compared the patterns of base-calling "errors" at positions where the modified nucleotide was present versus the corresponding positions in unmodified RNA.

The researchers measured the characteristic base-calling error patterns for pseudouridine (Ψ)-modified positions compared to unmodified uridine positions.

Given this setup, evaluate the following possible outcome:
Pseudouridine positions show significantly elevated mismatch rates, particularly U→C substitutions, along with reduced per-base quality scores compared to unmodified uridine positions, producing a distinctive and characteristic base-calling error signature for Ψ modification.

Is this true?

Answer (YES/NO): YES